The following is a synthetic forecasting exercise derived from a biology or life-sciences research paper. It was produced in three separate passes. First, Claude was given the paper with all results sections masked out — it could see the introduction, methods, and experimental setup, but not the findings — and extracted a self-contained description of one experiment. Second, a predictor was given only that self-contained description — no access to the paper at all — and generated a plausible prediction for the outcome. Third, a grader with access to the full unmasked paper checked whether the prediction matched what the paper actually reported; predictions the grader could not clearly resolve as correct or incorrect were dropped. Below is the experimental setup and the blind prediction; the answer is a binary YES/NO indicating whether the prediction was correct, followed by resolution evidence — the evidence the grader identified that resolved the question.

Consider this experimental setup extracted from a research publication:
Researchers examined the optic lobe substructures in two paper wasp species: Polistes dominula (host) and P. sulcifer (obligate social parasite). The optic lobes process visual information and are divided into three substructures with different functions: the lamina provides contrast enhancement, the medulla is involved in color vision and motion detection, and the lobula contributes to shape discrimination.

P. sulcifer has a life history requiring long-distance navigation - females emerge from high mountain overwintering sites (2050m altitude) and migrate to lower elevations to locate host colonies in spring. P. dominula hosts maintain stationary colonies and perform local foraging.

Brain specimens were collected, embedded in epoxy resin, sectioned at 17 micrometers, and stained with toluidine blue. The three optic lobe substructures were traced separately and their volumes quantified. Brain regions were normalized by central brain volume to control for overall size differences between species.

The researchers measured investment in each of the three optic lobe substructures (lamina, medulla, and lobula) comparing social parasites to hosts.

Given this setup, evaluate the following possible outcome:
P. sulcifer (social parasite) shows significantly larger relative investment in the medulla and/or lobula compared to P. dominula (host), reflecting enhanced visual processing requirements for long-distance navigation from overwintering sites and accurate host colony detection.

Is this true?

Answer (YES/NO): YES